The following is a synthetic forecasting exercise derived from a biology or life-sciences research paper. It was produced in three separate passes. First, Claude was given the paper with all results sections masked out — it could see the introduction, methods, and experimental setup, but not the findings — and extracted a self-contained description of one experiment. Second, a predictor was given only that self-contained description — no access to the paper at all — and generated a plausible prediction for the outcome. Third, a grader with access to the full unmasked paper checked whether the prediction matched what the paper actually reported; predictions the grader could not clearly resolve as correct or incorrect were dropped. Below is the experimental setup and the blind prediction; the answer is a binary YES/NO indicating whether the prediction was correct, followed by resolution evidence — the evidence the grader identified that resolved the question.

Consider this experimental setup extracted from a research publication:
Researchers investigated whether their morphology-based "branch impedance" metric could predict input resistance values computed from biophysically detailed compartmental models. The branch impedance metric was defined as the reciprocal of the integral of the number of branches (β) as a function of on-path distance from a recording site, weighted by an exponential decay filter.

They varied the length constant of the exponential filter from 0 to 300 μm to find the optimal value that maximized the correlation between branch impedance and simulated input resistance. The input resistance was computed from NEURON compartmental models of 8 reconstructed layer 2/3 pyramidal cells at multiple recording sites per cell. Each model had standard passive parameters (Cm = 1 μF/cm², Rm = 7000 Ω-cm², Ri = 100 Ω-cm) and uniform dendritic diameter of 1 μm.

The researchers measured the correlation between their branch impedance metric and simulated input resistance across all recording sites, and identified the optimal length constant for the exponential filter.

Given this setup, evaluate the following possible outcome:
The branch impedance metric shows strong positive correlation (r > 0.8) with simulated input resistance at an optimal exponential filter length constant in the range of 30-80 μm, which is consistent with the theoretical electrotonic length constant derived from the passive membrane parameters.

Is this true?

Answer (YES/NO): NO